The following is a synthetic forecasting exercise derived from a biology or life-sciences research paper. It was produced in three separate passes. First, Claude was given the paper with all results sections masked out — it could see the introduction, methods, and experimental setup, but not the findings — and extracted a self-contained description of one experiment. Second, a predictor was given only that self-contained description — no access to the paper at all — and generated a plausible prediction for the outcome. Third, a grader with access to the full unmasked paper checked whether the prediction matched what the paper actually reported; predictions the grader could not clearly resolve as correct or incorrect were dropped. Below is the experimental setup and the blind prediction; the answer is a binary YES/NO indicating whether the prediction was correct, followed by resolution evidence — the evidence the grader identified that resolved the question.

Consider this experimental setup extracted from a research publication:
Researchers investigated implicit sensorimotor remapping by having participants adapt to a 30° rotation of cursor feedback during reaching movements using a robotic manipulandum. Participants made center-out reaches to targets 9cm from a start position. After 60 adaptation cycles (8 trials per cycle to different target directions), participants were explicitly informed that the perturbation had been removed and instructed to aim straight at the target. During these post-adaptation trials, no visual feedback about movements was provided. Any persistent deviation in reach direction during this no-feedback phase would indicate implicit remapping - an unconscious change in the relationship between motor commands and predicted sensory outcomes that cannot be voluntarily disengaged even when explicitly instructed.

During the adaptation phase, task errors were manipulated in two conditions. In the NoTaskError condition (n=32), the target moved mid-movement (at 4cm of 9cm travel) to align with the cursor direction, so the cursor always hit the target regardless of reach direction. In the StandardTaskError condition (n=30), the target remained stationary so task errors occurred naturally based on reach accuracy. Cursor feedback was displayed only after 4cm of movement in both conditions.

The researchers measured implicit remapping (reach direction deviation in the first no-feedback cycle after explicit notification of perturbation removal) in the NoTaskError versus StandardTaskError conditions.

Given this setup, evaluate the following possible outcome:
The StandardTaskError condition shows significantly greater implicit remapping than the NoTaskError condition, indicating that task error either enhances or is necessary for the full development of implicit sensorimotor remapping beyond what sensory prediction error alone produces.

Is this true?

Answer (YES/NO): YES